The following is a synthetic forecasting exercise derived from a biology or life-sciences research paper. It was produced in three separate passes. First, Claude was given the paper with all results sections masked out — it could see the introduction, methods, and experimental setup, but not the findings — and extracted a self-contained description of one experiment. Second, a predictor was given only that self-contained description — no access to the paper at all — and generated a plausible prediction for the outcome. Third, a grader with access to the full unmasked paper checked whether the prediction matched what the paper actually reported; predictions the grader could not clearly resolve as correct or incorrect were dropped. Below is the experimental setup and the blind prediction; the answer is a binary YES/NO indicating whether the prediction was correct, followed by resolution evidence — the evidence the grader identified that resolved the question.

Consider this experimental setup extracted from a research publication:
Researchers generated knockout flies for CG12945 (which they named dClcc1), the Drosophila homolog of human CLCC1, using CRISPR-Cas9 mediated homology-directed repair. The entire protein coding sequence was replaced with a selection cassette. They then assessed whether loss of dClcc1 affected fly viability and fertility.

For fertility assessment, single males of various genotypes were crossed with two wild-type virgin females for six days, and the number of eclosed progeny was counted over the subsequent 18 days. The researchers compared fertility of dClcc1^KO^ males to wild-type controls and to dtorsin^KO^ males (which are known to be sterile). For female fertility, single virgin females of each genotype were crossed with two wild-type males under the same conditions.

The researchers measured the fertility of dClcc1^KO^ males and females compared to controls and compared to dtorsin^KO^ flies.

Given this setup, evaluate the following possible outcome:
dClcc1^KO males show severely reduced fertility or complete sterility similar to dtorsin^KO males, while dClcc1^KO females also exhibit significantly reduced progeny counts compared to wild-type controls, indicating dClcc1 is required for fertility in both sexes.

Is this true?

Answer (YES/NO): NO